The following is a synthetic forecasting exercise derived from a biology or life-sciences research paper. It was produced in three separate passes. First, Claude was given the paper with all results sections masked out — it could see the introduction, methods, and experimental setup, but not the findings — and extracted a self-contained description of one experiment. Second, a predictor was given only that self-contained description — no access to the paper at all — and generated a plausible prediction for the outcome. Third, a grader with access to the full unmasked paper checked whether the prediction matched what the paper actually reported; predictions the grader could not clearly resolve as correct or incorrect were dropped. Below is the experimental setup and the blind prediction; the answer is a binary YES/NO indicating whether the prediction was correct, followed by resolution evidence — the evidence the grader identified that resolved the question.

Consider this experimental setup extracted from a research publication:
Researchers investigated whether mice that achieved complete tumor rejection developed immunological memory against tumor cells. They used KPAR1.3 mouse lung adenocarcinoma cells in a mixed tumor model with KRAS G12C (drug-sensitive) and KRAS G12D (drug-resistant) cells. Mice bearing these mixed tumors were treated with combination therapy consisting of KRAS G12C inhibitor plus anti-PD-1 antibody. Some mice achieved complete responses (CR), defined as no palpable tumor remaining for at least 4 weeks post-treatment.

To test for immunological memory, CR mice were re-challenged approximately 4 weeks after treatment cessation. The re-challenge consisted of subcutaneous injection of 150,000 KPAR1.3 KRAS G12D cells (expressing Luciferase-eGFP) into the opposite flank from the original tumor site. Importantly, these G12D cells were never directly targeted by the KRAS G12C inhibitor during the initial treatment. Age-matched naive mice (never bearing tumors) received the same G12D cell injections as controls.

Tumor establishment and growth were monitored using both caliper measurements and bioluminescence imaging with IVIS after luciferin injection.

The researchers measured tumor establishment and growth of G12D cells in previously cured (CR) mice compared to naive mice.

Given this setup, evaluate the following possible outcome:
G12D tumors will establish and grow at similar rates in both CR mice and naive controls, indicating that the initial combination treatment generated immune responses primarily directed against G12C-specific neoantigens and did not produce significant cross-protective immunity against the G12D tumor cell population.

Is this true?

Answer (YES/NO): NO